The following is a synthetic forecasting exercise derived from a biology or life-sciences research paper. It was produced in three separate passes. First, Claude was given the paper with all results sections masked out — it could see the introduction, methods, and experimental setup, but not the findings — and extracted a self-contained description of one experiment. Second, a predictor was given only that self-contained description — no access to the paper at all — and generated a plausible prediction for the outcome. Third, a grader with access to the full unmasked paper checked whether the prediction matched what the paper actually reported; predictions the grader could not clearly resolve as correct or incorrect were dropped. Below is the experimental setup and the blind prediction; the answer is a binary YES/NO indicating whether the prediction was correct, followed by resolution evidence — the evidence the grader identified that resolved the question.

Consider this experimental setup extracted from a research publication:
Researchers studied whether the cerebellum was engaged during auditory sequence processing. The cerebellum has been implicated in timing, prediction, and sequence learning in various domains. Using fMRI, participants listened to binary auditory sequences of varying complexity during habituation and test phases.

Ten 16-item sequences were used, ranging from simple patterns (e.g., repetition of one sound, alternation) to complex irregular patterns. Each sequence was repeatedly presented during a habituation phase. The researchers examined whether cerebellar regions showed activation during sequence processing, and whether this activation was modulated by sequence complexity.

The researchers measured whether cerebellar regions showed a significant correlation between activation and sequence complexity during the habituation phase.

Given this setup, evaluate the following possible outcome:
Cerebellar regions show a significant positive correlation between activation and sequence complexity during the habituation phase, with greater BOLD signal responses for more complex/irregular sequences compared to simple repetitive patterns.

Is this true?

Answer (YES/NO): YES